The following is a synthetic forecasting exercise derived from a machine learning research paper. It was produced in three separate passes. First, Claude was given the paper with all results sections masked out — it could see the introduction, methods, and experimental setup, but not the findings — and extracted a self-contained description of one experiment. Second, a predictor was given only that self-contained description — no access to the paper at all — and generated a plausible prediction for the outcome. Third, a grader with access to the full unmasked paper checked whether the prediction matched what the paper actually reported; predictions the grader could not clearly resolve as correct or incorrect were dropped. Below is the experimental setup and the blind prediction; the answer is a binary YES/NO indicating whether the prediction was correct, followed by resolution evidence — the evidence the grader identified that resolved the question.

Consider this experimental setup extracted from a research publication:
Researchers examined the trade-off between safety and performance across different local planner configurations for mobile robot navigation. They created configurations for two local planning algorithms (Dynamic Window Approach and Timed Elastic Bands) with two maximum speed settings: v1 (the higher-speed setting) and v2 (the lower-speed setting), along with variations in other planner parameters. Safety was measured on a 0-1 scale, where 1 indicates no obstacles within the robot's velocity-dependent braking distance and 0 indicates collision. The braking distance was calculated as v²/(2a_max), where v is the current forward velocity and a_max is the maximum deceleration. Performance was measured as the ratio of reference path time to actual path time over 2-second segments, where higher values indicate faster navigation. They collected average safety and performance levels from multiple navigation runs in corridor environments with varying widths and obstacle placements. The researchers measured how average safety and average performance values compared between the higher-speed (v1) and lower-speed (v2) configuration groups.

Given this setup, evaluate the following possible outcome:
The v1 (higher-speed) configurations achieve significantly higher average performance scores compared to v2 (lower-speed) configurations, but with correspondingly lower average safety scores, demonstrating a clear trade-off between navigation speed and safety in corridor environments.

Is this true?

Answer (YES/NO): YES